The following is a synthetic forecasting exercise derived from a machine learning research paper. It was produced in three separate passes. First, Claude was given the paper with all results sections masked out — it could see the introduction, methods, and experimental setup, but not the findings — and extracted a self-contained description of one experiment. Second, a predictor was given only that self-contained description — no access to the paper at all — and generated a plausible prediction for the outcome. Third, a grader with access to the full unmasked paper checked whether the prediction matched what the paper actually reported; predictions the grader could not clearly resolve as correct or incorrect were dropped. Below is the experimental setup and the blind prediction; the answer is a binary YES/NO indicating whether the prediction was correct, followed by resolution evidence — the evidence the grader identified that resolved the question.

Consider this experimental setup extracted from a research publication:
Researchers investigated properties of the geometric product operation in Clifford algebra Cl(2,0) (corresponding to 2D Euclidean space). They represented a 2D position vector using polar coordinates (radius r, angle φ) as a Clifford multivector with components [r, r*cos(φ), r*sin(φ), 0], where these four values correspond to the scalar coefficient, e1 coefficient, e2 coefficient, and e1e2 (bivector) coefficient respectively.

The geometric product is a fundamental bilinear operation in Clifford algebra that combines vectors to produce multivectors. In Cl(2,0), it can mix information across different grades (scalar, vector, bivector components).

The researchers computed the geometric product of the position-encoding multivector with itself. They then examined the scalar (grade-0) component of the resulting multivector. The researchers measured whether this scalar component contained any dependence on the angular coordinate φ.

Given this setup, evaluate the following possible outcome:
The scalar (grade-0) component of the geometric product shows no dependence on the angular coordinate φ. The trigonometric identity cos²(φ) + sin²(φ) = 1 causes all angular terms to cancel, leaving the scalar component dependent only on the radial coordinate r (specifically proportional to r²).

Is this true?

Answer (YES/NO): YES